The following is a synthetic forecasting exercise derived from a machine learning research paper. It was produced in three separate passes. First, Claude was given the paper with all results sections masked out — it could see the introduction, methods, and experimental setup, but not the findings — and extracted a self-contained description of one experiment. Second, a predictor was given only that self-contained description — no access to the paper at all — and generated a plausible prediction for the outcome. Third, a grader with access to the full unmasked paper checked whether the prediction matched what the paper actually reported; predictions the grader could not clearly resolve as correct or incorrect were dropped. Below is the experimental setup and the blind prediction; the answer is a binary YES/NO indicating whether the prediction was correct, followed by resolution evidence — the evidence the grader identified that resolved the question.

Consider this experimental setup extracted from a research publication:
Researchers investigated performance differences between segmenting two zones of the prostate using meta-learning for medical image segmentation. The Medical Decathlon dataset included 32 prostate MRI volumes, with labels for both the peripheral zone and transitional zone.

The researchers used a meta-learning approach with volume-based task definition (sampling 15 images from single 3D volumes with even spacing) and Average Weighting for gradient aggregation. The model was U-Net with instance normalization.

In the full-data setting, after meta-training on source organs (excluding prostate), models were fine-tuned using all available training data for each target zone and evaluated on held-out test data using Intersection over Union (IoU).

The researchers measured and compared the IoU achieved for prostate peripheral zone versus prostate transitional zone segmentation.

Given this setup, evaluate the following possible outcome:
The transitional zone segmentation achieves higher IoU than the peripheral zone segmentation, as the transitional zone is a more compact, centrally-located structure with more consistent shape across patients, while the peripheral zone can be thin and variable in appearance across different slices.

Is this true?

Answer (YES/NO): YES